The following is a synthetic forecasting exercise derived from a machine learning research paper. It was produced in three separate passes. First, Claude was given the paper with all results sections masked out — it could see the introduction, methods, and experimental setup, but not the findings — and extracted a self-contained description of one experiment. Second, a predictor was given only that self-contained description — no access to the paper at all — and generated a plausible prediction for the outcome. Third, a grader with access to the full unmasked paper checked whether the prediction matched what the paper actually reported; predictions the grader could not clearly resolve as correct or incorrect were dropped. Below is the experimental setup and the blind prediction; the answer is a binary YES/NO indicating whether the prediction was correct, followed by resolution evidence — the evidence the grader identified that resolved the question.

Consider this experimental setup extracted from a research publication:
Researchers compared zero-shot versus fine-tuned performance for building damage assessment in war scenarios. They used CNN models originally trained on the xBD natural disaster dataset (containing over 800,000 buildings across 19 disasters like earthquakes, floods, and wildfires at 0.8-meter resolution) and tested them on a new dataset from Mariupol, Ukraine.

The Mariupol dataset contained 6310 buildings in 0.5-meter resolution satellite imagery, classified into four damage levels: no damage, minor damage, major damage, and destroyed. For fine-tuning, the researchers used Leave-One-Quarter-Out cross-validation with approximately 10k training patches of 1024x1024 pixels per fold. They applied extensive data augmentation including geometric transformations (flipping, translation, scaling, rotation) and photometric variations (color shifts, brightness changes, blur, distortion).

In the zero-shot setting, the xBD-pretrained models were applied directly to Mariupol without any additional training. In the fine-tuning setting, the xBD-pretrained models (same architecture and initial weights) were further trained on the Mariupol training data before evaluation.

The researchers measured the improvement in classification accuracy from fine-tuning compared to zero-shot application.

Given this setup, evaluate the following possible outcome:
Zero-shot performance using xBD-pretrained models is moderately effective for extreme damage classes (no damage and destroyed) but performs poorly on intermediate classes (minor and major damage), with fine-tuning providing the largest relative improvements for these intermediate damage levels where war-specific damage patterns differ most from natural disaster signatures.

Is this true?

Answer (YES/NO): NO